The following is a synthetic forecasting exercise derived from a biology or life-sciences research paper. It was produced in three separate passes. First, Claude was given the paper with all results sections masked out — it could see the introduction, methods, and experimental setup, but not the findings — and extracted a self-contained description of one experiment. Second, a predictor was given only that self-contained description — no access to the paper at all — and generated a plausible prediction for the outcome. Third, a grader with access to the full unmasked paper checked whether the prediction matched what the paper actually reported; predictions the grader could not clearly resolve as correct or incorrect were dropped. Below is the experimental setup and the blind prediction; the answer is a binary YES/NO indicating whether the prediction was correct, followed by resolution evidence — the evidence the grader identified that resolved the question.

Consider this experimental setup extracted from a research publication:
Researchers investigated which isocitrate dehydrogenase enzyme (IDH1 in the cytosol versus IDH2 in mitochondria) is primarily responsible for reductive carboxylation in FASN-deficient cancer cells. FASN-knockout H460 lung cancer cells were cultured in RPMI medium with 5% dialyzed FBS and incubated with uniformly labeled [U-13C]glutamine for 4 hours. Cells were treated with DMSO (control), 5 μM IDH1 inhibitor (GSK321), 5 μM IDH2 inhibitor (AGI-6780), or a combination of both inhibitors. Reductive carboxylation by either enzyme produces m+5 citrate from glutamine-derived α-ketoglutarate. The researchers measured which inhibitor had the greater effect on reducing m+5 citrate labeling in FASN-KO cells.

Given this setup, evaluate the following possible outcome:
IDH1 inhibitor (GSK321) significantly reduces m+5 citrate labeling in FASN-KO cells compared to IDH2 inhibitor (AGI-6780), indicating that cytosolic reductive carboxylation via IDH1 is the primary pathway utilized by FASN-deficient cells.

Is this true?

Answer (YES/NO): YES